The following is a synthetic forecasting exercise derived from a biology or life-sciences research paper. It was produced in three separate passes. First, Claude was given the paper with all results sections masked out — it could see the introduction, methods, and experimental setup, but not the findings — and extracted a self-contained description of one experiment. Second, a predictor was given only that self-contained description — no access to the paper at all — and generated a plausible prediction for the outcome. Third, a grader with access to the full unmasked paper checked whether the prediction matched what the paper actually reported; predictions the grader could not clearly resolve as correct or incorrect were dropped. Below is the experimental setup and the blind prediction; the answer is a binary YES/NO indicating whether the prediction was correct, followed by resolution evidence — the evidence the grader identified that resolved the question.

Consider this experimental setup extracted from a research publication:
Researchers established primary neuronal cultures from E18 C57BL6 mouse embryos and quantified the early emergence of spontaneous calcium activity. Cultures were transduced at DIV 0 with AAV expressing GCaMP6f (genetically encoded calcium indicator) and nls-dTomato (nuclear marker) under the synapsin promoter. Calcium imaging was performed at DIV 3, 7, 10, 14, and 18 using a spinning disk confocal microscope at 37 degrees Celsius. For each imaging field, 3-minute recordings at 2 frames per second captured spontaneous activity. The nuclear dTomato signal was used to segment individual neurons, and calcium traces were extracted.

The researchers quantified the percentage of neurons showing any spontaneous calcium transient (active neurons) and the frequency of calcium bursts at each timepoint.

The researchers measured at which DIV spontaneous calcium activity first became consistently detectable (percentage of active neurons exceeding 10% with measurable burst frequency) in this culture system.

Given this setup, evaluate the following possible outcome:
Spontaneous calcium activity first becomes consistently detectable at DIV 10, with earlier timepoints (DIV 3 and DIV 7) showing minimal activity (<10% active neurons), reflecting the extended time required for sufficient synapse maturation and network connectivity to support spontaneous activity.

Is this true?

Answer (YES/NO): YES